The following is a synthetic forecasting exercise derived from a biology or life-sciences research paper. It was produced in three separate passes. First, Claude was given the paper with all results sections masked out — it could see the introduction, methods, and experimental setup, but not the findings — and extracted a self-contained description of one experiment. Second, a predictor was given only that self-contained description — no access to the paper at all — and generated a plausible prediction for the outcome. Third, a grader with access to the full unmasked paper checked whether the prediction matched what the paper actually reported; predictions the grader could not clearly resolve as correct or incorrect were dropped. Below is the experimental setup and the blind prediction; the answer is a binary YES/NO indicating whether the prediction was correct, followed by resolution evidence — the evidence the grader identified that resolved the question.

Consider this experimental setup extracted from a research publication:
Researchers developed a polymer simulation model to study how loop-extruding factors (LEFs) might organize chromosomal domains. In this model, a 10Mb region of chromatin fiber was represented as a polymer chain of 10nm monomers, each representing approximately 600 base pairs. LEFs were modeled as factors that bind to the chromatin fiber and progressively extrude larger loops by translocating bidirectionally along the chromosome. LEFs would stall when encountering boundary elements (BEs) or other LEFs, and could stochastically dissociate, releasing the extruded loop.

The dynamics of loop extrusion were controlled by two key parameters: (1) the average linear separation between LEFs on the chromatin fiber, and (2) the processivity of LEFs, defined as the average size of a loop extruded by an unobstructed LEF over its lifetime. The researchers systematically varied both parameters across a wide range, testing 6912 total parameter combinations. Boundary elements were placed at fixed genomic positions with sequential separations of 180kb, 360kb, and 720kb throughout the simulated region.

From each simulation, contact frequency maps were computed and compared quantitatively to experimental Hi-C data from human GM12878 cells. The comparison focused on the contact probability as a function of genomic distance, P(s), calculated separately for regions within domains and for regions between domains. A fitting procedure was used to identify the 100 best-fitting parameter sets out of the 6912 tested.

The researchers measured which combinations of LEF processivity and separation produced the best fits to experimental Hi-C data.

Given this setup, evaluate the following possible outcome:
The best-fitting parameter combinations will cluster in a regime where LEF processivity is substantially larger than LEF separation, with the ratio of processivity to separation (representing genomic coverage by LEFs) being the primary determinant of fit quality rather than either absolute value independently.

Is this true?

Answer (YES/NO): NO